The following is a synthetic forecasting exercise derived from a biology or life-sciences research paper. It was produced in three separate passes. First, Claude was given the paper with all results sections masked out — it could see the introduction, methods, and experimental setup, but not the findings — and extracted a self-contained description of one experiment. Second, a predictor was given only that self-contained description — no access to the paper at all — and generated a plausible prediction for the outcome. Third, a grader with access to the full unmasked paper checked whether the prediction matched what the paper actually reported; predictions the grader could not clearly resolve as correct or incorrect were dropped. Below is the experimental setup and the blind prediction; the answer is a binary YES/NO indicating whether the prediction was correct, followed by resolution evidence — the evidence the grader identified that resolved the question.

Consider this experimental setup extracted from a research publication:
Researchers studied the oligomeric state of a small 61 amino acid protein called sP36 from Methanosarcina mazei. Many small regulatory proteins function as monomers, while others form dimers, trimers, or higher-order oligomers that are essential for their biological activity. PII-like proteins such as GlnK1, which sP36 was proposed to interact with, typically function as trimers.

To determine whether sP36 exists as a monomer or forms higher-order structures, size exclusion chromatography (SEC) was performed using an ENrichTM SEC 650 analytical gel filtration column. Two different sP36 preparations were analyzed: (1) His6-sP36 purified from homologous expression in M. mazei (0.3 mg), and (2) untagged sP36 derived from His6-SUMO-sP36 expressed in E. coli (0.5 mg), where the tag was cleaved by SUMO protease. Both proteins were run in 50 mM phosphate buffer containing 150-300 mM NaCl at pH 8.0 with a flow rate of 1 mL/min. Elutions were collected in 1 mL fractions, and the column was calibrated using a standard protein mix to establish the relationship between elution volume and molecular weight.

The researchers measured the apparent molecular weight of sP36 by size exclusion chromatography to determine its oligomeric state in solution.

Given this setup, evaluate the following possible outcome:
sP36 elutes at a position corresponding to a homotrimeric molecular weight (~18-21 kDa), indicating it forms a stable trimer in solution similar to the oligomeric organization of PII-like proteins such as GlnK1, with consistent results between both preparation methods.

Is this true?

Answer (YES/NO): NO